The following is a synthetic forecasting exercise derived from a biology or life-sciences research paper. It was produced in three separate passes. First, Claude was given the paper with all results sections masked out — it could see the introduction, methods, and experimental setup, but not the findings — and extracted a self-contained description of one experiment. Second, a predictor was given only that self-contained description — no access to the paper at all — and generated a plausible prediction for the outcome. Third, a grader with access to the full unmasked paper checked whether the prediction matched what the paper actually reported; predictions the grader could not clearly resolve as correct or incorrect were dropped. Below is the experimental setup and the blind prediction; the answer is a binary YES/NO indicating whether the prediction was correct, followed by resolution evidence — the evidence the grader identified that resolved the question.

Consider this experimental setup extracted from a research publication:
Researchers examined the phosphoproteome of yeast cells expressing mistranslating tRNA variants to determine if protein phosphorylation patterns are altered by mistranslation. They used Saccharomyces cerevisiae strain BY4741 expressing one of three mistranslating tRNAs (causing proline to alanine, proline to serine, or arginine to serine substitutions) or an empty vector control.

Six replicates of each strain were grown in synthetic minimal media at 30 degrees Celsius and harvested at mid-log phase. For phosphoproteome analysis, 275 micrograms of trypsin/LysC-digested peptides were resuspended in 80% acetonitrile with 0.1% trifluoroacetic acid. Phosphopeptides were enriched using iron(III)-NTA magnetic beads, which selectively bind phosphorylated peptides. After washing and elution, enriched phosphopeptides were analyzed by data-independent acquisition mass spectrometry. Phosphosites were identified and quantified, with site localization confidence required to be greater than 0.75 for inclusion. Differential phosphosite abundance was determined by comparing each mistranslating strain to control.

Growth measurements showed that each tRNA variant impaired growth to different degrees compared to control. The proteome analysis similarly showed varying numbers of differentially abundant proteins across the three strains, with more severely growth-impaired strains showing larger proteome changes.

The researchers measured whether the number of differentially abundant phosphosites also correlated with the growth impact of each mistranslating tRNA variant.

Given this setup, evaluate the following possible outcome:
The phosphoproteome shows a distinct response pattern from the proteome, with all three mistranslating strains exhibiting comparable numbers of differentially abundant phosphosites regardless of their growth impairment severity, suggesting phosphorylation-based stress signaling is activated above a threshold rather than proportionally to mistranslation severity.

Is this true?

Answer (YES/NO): NO